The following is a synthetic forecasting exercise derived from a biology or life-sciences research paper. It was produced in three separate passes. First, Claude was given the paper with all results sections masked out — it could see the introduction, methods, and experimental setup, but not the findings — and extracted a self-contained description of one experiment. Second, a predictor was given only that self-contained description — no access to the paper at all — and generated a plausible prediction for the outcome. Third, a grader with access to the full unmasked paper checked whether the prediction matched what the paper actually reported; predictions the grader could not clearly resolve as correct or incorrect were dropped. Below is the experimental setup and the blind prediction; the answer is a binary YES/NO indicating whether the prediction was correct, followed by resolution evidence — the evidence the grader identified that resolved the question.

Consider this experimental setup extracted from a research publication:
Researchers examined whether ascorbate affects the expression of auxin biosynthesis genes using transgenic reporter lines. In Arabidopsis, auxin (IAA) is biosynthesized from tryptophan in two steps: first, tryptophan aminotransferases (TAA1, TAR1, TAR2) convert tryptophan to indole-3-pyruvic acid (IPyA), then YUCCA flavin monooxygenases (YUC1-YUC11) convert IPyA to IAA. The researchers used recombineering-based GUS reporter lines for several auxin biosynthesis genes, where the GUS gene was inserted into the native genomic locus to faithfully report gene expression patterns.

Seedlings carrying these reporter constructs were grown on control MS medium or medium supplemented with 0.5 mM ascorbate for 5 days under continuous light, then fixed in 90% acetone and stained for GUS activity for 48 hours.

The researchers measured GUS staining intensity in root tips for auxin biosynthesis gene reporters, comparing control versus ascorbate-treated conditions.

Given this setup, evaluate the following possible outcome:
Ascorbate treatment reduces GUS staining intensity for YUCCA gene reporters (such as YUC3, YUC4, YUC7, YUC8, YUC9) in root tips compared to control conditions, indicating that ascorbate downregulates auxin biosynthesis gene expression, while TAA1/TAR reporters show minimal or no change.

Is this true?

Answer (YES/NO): NO